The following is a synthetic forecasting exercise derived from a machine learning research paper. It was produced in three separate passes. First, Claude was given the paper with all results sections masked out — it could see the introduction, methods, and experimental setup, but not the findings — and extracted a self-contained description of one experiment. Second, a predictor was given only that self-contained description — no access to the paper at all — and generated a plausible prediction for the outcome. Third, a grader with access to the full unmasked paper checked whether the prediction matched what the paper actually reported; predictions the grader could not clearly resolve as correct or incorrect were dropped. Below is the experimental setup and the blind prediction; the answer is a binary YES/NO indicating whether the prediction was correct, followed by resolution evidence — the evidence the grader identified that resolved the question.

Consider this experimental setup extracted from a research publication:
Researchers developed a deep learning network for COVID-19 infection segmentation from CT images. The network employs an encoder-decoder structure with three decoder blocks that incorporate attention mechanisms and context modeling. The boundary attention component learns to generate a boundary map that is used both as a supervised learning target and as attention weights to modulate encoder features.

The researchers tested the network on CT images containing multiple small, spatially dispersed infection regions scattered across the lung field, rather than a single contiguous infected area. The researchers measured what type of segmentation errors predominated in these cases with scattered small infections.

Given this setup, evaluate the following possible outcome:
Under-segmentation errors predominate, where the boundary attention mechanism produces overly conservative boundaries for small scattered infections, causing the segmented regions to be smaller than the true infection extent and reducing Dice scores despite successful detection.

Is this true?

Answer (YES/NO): NO